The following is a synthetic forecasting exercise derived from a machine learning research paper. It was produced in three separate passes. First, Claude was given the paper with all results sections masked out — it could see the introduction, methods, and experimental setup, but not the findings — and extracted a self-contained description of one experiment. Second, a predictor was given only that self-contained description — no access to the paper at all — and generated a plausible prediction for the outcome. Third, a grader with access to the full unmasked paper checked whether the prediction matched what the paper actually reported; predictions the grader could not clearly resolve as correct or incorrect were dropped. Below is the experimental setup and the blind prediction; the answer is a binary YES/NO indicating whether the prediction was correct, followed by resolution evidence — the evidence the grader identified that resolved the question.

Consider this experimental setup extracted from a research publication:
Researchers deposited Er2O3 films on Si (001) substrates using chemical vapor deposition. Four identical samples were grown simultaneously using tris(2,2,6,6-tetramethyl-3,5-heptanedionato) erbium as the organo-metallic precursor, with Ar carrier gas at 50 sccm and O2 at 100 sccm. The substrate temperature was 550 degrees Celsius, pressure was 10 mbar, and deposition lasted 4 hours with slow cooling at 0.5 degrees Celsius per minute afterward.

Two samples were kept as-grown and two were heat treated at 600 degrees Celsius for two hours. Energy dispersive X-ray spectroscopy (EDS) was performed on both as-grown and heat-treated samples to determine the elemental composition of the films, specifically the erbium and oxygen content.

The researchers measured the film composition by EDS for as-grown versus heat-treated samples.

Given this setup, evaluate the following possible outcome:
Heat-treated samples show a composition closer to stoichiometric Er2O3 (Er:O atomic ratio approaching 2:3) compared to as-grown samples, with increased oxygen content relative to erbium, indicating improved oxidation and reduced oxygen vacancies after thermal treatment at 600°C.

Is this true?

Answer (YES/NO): NO